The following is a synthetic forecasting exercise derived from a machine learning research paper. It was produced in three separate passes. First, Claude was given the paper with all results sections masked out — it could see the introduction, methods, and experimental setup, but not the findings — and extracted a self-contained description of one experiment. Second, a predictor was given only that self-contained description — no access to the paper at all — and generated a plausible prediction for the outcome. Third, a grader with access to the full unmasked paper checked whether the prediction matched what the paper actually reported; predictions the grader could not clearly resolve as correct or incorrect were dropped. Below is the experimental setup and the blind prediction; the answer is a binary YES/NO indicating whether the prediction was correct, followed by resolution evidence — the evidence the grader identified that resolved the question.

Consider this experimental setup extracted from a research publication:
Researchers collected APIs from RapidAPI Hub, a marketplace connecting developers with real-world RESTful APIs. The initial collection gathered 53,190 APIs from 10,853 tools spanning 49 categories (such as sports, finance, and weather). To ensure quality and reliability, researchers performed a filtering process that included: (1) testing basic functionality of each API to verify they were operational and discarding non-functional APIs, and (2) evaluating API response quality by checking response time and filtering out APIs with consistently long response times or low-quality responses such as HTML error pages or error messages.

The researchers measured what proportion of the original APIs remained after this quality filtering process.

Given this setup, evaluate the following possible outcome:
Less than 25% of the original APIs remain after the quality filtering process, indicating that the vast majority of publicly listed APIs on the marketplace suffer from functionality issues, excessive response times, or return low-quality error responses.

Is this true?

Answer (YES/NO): NO